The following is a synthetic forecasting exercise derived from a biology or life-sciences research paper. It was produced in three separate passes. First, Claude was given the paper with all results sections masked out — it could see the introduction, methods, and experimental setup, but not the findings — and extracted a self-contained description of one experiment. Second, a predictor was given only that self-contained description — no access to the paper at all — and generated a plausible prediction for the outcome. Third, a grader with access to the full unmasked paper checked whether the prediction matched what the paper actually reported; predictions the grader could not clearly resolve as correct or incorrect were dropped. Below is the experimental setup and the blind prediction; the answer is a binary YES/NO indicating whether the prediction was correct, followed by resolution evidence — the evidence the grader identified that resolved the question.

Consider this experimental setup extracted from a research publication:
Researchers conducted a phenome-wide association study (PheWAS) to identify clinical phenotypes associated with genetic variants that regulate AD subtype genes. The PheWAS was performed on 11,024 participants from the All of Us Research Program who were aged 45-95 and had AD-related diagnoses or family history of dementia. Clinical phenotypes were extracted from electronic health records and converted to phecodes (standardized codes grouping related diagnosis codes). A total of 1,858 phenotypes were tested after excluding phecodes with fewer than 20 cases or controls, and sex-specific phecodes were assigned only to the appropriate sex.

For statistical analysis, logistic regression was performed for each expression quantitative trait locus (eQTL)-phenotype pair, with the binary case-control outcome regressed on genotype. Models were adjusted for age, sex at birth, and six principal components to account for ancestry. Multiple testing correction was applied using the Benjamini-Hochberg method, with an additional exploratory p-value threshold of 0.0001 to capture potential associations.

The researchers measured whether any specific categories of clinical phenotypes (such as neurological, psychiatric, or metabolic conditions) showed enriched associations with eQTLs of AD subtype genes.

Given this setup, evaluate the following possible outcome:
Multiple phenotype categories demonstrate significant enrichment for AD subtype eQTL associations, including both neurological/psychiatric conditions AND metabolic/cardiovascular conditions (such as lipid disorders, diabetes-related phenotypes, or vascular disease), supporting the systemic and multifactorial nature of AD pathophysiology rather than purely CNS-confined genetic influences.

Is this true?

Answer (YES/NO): NO